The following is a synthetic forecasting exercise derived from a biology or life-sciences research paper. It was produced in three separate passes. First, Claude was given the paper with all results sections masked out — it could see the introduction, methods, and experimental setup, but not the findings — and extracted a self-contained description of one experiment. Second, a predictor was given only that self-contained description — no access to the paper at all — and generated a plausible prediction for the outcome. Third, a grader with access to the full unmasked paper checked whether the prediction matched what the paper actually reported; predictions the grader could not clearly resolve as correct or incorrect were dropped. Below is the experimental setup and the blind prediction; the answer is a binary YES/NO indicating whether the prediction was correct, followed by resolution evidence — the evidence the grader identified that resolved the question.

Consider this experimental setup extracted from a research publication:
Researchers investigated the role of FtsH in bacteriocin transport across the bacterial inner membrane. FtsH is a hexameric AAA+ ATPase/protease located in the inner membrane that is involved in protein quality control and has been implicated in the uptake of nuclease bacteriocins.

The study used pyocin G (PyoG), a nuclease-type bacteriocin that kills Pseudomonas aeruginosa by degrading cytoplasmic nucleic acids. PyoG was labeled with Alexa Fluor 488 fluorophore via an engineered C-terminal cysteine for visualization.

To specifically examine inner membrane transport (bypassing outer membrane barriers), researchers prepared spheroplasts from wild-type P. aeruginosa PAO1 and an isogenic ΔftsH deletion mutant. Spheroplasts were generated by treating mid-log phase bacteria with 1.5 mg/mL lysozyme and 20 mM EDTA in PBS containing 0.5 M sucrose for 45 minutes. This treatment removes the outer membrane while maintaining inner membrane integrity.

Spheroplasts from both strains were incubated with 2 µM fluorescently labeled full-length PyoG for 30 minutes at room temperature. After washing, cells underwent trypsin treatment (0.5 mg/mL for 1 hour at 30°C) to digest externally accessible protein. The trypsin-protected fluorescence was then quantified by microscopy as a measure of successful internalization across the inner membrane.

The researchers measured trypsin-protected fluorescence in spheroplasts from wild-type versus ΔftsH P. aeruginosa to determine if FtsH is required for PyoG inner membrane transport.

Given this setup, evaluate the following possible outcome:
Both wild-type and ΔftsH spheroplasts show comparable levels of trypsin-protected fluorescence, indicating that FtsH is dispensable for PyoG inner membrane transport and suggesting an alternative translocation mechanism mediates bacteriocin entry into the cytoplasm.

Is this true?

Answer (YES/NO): NO